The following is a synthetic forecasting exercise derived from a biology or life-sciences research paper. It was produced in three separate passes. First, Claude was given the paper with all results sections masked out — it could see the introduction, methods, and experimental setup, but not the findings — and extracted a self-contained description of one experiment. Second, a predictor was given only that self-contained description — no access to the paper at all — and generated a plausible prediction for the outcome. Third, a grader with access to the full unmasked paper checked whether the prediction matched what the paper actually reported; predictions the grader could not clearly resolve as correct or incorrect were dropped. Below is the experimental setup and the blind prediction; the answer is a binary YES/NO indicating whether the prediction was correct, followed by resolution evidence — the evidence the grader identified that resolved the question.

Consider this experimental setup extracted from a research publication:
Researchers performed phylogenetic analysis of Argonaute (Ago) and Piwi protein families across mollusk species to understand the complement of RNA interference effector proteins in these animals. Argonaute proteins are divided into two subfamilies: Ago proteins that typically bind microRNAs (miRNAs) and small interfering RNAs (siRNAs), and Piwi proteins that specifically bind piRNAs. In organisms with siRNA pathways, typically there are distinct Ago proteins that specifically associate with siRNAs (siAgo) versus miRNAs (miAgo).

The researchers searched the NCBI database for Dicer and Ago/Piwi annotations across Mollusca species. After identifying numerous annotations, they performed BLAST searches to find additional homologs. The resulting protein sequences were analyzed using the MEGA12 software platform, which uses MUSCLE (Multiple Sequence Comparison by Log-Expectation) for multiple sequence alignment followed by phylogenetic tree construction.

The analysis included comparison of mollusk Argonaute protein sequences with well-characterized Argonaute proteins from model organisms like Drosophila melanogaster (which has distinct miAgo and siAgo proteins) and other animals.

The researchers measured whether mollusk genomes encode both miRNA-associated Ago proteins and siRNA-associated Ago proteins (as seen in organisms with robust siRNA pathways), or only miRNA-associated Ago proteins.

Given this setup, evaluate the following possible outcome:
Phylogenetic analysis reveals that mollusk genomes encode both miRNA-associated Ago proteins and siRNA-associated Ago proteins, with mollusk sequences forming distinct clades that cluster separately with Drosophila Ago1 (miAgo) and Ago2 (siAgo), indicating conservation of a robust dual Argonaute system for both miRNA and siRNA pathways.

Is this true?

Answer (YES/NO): NO